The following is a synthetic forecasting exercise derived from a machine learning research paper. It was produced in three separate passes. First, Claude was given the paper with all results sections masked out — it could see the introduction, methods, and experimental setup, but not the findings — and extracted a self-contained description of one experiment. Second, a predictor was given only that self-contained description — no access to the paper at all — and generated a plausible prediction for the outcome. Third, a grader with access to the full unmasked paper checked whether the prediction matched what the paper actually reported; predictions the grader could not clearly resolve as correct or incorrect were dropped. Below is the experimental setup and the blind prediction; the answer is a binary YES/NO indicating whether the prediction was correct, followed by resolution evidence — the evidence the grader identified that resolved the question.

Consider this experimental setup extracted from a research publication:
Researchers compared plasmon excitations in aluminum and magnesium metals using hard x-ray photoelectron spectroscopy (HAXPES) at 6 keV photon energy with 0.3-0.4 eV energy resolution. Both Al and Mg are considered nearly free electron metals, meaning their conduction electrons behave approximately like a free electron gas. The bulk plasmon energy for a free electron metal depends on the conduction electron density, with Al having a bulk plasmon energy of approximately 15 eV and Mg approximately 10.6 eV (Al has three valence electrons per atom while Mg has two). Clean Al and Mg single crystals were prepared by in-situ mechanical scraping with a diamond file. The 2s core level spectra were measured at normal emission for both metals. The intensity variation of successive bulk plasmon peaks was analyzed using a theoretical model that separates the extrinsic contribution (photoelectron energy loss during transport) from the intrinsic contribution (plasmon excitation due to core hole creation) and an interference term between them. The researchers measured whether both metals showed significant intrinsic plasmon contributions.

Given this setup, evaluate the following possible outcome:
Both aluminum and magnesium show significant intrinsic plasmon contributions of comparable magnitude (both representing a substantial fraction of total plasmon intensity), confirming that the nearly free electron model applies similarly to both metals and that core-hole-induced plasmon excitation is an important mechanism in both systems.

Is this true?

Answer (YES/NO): YES